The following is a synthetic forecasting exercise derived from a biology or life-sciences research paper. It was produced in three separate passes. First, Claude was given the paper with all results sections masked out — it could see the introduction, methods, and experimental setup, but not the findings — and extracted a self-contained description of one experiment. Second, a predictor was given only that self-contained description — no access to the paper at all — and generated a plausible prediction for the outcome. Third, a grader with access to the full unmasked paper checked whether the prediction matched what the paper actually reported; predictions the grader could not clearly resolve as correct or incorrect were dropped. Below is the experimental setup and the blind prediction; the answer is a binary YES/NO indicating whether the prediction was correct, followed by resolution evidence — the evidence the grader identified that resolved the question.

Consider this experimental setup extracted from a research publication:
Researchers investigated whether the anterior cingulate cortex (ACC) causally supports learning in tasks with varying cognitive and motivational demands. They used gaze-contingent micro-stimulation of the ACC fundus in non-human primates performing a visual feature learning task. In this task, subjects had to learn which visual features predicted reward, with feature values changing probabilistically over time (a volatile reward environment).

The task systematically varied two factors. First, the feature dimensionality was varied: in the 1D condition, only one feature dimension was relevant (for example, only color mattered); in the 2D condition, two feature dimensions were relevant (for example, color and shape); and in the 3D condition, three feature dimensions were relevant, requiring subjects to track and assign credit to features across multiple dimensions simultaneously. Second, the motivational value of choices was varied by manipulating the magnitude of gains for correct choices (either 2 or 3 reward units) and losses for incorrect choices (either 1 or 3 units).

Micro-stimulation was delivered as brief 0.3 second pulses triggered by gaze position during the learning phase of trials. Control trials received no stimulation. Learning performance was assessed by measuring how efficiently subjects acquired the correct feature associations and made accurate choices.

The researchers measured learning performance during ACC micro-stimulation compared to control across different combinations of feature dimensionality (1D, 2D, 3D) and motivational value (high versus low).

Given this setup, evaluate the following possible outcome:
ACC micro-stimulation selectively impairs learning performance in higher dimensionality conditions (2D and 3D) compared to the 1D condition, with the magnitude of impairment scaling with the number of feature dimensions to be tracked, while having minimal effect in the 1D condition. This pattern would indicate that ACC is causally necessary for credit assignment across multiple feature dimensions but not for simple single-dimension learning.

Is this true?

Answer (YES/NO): NO